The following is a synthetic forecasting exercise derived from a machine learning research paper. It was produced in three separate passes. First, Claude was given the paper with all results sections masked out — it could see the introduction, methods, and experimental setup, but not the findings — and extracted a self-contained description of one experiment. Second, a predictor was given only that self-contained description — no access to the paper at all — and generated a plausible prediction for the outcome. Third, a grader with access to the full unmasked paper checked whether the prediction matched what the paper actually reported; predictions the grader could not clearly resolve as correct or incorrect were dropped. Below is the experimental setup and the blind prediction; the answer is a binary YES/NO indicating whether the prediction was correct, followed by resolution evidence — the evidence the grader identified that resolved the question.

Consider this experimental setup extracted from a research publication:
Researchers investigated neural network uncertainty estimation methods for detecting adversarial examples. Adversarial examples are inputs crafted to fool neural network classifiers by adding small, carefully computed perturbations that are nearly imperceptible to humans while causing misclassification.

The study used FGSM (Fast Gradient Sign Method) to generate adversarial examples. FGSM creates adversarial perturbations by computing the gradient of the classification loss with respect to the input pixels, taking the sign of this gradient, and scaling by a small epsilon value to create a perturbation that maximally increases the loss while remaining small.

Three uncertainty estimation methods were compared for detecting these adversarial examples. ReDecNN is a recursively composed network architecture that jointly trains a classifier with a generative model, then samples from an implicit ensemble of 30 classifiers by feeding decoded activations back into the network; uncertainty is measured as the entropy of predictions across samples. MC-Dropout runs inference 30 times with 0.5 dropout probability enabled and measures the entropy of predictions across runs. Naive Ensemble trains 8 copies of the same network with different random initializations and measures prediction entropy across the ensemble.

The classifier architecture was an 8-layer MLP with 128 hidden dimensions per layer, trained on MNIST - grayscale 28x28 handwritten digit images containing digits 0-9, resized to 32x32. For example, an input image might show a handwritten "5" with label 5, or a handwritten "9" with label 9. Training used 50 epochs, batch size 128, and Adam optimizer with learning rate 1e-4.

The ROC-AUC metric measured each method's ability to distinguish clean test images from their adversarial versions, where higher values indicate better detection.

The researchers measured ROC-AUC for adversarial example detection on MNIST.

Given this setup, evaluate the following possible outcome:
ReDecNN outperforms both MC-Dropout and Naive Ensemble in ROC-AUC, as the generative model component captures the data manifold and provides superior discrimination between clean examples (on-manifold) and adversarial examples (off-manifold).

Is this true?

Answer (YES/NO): NO